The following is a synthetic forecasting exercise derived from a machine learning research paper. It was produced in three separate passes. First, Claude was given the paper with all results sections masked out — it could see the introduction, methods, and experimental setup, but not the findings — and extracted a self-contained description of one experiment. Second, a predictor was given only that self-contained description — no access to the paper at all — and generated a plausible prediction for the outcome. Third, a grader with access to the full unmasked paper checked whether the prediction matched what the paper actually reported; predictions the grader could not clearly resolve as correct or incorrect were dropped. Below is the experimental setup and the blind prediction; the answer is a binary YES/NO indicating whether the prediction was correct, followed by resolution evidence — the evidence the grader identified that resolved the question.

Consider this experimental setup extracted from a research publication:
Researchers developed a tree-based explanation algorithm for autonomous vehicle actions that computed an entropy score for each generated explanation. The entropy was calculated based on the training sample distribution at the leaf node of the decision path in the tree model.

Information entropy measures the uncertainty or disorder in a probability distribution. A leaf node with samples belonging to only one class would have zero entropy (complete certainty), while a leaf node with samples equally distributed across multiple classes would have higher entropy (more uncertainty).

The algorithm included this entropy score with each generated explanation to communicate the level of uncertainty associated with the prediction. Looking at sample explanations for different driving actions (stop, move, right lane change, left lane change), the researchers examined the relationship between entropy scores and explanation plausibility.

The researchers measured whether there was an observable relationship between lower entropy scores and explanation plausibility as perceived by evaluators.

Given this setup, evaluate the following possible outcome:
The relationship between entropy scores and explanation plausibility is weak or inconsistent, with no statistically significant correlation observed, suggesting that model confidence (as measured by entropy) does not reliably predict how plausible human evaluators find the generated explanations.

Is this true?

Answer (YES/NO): NO